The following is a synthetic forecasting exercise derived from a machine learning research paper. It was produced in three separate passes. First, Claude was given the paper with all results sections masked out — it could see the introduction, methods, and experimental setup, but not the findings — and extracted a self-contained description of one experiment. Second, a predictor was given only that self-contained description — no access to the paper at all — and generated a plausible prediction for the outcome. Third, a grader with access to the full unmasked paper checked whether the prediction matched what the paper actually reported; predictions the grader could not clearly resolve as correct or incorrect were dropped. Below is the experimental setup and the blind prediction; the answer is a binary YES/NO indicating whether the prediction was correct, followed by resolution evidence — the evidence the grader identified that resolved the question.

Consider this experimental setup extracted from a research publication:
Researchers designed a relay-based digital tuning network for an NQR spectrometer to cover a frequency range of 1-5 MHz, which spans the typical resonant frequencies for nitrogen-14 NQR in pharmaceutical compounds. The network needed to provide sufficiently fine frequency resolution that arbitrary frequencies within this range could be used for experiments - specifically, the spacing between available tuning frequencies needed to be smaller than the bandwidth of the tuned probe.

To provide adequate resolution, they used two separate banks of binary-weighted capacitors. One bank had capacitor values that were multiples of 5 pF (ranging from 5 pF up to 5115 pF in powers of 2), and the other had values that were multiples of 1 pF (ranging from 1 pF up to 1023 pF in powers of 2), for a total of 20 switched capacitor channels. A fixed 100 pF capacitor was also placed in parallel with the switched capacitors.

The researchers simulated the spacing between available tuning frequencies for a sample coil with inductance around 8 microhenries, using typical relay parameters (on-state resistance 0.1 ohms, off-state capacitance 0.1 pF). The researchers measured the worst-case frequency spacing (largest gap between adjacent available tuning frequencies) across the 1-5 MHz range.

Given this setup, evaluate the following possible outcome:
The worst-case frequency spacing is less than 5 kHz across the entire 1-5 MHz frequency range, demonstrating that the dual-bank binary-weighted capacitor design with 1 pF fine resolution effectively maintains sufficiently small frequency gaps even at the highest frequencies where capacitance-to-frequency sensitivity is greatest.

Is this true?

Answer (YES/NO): NO